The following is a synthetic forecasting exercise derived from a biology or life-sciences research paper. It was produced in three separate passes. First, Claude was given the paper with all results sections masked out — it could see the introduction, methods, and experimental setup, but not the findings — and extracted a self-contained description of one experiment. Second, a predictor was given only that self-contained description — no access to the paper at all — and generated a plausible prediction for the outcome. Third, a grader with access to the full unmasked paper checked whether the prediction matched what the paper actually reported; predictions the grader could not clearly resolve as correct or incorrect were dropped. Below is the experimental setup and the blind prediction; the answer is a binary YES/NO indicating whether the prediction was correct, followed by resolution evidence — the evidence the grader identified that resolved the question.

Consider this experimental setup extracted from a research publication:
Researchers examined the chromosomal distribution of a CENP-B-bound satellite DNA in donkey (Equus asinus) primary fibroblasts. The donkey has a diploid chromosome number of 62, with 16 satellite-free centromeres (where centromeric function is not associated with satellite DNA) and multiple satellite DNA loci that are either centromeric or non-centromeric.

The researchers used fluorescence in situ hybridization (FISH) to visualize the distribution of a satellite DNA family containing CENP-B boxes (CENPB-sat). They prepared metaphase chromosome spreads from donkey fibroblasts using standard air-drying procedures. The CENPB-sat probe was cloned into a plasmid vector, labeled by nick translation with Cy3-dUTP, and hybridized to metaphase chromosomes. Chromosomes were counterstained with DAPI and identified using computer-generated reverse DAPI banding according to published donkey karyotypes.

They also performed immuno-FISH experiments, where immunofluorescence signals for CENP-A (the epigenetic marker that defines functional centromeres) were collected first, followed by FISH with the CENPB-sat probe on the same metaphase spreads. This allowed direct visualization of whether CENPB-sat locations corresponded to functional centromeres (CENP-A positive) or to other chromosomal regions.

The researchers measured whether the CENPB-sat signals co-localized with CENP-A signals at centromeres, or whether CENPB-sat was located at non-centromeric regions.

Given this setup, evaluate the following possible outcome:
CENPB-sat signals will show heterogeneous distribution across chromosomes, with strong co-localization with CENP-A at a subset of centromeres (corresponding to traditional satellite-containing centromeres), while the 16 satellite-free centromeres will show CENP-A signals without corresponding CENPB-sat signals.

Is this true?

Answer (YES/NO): NO